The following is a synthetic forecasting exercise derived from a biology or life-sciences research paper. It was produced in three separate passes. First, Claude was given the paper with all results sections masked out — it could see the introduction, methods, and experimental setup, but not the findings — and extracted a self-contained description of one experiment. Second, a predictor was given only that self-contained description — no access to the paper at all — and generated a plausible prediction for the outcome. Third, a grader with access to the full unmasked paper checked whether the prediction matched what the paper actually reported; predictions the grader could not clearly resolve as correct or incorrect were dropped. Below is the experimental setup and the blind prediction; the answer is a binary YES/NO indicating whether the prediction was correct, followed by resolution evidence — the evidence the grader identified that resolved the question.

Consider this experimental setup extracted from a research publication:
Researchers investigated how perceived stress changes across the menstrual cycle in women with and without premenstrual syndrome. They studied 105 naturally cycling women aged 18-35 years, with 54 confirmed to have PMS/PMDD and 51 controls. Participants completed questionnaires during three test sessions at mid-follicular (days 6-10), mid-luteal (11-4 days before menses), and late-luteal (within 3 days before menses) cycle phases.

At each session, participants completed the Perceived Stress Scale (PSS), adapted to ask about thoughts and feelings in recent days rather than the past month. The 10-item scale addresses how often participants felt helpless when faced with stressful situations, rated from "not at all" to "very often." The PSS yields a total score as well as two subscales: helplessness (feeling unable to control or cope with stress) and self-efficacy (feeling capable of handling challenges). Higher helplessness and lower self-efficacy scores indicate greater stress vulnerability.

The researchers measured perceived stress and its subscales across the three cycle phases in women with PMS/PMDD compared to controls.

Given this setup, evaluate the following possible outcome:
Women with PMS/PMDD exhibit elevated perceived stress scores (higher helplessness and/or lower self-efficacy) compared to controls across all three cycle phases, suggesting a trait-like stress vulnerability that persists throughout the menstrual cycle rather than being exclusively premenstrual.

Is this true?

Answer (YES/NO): NO